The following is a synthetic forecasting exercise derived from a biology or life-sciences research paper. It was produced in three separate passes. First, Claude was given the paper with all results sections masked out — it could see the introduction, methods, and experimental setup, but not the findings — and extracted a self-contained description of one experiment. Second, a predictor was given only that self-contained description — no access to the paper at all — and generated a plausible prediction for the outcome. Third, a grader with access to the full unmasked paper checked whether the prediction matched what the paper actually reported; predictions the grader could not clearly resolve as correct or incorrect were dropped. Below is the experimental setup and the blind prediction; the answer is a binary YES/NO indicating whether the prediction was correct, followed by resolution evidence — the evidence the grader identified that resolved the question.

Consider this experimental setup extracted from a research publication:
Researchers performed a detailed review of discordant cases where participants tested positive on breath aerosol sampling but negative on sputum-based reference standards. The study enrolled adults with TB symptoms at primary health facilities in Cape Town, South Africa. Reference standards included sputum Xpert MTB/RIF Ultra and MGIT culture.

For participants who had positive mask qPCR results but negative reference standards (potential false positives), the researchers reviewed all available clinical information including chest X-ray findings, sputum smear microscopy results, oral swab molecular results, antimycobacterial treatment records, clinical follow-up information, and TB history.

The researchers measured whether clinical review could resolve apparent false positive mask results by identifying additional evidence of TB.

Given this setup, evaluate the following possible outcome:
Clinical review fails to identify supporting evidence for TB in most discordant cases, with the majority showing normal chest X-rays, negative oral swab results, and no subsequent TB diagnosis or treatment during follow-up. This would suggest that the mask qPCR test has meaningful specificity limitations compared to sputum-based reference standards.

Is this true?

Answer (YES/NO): YES